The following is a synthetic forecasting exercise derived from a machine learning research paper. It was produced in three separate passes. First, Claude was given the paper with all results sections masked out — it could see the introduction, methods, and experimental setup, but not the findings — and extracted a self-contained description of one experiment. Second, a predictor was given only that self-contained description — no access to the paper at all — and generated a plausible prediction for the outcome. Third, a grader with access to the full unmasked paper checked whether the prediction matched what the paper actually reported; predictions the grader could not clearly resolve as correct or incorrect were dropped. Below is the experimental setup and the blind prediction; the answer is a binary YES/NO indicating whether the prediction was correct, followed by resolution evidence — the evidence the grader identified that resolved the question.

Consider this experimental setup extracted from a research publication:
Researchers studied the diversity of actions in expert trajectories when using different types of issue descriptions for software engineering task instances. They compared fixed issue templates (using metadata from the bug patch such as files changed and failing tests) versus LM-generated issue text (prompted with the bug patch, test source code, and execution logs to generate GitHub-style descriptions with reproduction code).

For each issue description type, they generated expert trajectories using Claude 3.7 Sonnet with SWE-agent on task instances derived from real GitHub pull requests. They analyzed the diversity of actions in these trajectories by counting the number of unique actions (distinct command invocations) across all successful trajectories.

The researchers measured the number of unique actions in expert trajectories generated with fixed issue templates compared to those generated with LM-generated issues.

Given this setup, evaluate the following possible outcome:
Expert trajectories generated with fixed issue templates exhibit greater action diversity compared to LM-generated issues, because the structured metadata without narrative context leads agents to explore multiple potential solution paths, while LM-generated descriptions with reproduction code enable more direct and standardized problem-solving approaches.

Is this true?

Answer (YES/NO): NO